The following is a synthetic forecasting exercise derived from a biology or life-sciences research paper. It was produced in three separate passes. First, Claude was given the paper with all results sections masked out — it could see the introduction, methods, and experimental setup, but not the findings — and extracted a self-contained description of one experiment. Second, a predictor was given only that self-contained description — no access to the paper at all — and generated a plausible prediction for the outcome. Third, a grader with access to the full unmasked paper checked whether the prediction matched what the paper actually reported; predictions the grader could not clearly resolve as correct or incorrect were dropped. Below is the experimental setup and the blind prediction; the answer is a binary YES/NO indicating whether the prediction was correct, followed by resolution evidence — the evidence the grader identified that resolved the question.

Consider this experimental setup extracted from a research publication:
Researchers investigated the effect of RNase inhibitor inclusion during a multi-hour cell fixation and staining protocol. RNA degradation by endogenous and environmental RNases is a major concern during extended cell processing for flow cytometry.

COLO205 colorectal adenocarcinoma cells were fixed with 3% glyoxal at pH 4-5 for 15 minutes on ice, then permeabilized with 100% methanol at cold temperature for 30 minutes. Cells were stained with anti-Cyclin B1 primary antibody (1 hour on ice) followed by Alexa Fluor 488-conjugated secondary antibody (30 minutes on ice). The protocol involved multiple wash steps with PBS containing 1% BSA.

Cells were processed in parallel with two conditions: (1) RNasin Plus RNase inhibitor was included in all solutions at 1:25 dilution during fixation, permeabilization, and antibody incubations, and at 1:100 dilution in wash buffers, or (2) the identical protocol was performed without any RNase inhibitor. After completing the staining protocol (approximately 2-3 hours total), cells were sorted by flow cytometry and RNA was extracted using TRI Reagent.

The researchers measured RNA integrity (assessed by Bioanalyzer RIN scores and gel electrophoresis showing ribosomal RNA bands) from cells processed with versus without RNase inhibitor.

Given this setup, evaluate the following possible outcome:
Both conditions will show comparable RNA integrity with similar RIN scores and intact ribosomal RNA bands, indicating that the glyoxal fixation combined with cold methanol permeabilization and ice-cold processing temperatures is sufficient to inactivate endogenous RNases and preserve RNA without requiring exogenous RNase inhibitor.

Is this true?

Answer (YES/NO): NO